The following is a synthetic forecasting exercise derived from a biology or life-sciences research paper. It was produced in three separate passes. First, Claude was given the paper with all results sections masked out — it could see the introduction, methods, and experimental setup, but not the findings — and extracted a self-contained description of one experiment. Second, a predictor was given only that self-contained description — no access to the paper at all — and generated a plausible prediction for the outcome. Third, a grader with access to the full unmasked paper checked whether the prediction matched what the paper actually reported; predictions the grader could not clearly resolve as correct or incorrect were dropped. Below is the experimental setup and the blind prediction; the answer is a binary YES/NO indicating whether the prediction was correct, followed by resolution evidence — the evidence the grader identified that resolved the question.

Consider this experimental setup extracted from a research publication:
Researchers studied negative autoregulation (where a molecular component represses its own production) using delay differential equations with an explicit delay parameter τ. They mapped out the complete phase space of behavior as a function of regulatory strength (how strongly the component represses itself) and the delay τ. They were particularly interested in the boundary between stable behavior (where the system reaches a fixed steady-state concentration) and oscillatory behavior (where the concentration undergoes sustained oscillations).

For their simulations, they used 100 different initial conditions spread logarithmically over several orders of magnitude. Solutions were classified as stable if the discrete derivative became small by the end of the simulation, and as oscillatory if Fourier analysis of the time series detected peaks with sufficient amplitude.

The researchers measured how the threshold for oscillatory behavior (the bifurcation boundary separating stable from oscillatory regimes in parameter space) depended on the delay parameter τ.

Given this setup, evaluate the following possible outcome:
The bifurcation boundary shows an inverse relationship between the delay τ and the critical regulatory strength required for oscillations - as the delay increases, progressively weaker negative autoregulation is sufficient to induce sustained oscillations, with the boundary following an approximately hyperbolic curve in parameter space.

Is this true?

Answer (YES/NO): YES